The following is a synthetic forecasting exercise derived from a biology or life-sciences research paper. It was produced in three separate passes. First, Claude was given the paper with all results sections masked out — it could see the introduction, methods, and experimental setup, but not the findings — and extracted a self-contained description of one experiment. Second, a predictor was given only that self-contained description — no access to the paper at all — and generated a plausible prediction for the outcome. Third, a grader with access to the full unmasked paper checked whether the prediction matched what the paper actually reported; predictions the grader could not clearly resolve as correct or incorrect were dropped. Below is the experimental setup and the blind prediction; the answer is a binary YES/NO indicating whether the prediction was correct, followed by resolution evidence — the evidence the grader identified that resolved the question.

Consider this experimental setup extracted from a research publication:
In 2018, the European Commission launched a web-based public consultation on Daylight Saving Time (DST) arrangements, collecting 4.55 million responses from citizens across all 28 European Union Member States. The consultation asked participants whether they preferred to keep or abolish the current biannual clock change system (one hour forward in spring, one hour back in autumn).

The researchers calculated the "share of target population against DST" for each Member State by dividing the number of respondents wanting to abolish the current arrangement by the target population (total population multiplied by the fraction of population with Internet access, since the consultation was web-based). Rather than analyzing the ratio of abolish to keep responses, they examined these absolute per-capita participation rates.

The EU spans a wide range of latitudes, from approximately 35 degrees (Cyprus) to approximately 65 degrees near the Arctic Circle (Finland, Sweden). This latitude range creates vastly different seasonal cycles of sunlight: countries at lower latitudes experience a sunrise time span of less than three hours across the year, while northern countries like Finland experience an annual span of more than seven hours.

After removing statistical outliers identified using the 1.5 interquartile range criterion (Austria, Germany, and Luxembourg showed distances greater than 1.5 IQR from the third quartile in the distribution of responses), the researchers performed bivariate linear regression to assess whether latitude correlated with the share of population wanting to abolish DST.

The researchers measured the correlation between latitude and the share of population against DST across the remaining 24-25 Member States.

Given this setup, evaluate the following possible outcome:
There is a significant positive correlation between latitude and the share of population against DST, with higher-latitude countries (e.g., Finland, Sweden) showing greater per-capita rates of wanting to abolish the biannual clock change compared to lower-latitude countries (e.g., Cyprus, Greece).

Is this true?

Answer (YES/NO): NO